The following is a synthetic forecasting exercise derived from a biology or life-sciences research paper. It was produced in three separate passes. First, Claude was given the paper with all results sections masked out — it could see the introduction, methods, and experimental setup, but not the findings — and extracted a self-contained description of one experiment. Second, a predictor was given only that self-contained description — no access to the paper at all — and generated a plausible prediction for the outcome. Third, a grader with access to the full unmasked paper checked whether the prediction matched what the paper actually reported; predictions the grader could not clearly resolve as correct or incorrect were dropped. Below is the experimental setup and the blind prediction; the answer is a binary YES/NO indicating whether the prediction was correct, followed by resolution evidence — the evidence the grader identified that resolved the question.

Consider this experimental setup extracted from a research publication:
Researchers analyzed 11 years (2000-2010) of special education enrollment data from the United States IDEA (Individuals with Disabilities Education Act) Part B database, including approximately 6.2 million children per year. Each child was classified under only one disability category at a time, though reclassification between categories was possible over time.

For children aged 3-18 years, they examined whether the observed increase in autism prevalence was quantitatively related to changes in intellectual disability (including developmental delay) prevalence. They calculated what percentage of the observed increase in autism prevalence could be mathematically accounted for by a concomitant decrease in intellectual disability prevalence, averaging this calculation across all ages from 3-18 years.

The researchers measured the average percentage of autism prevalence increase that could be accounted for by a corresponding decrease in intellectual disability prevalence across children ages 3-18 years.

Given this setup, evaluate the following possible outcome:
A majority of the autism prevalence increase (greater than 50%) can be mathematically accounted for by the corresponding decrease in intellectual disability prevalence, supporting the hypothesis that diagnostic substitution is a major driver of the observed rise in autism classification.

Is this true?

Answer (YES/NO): YES